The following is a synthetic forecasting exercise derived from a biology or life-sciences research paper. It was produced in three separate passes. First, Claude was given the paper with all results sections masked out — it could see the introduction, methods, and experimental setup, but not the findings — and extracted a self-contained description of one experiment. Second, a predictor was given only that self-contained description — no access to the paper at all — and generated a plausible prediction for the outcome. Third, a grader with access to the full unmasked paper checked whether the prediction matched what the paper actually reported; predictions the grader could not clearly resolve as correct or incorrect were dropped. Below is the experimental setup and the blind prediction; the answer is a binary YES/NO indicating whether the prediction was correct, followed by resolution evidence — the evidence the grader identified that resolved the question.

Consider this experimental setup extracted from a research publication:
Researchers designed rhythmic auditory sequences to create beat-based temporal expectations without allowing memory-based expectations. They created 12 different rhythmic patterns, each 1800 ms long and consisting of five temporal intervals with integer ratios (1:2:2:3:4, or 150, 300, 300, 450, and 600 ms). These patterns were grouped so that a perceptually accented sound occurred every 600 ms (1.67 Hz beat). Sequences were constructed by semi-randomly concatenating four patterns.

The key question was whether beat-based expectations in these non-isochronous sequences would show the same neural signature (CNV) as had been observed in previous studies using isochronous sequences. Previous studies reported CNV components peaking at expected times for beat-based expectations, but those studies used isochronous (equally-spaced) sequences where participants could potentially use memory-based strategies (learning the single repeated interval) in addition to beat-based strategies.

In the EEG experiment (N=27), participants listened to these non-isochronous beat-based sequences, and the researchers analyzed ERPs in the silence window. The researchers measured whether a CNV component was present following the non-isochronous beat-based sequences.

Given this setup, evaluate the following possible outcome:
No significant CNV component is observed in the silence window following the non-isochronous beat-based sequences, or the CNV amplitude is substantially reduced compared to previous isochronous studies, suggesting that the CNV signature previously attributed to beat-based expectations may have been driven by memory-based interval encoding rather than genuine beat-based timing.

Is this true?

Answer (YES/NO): YES